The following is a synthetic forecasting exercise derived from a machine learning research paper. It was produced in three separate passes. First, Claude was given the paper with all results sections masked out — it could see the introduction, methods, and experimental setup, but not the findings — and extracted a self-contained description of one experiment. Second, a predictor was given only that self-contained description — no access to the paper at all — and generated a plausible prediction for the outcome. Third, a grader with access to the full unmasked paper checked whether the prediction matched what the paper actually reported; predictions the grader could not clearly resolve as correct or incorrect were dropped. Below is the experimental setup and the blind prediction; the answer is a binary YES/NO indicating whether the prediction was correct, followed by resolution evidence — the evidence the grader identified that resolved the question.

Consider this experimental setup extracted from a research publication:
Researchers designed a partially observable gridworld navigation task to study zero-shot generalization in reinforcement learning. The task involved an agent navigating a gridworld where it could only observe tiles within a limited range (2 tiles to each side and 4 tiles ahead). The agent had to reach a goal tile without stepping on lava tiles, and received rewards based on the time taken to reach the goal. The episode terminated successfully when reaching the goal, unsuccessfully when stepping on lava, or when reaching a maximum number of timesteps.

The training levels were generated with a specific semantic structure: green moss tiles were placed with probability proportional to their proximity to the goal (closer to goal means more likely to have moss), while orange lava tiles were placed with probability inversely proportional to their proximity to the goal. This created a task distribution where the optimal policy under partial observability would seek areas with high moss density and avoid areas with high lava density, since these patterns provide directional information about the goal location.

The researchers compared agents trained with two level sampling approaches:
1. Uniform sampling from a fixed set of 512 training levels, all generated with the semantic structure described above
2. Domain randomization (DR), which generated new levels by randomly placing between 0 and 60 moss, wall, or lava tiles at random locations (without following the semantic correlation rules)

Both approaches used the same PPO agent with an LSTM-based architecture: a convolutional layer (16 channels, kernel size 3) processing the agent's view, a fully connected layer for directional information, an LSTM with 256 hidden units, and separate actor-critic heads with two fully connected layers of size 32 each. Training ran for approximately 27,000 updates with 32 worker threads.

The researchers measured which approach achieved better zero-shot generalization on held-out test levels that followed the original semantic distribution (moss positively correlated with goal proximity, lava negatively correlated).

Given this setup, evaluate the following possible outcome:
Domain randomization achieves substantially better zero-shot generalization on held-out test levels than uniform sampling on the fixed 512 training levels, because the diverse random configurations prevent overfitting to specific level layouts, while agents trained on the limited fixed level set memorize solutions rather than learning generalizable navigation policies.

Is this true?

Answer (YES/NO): NO